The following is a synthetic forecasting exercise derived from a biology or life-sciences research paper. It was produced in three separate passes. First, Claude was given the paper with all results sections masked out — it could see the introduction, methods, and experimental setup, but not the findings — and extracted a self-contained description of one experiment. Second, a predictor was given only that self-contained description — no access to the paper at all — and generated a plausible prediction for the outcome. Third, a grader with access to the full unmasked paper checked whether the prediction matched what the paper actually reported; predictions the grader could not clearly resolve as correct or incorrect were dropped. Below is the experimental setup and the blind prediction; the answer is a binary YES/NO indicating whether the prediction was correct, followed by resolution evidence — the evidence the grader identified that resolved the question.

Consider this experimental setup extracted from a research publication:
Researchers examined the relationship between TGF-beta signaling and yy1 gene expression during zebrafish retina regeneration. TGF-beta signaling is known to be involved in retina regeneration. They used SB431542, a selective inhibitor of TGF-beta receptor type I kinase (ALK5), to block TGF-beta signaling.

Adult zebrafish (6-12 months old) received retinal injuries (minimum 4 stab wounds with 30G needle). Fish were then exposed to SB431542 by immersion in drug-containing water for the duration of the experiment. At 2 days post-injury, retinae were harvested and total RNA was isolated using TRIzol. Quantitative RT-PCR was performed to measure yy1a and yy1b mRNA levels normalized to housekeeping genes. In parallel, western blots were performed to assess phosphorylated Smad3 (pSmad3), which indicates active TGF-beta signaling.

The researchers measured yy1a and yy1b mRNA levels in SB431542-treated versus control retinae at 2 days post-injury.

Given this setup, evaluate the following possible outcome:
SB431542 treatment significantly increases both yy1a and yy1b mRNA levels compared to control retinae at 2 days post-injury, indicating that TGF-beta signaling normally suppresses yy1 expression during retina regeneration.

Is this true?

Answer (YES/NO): NO